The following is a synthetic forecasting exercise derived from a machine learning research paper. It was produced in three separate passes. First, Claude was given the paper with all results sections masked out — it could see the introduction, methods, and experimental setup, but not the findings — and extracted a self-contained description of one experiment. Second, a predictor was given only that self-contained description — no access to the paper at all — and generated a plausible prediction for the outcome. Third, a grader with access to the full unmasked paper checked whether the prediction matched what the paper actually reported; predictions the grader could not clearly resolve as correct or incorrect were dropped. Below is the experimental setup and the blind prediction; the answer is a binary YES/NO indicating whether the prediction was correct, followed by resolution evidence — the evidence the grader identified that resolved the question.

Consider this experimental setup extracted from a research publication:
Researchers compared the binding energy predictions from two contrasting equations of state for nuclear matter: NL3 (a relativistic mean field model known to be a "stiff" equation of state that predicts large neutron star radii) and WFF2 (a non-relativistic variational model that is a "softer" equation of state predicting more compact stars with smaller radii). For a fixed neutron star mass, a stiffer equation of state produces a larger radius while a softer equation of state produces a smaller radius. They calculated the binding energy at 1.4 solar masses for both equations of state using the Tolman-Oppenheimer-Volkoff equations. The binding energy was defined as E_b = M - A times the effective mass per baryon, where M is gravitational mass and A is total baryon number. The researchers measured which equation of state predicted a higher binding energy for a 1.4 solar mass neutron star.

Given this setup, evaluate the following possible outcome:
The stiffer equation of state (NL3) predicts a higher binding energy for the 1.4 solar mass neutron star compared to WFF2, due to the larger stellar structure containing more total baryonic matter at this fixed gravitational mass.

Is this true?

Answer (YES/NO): NO